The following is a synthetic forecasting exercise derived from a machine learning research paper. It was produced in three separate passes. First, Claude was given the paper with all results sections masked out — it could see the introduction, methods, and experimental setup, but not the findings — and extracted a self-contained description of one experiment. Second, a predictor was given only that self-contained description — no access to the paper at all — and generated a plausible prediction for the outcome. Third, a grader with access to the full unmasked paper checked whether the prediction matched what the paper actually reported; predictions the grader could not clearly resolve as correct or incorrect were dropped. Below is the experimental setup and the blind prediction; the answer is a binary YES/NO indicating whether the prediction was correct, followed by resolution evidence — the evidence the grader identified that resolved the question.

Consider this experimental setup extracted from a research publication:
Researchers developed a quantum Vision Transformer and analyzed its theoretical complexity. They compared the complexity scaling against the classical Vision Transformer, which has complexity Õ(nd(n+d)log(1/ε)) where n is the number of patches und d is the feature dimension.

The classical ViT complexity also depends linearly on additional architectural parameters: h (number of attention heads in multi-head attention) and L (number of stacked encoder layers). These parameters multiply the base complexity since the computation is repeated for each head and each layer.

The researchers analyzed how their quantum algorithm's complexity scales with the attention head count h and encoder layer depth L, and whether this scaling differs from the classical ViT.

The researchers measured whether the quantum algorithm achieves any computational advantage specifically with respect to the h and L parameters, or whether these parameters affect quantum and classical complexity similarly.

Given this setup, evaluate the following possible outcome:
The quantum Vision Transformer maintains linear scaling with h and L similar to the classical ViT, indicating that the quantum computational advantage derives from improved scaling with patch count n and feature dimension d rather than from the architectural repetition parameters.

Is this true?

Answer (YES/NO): YES